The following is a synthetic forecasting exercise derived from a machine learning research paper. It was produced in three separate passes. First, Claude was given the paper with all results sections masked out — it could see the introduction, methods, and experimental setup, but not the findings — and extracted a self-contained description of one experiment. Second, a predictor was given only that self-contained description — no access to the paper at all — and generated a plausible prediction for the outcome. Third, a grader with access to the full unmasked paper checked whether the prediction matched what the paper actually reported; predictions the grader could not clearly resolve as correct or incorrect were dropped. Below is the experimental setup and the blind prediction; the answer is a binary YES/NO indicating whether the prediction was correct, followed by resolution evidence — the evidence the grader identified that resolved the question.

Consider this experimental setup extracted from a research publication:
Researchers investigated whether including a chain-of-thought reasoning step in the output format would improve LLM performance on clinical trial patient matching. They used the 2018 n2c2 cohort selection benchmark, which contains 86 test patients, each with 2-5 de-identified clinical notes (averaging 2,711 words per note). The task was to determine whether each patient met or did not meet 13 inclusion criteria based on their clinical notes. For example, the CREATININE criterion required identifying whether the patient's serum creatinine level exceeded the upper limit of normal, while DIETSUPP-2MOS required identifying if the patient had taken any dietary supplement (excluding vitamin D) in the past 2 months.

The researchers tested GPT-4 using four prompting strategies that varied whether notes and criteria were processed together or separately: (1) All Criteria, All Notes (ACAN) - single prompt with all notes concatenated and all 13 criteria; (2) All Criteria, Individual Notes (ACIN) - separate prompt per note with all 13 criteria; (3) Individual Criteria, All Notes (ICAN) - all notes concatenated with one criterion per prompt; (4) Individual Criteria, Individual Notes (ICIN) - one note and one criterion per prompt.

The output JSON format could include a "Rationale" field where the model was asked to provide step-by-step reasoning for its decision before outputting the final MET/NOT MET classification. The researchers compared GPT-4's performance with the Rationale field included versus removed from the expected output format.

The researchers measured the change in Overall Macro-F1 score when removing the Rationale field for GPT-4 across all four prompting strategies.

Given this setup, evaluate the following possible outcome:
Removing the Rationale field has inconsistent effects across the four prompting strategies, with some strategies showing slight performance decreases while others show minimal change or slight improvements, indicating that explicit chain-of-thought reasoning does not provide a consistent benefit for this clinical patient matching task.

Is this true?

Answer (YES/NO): YES